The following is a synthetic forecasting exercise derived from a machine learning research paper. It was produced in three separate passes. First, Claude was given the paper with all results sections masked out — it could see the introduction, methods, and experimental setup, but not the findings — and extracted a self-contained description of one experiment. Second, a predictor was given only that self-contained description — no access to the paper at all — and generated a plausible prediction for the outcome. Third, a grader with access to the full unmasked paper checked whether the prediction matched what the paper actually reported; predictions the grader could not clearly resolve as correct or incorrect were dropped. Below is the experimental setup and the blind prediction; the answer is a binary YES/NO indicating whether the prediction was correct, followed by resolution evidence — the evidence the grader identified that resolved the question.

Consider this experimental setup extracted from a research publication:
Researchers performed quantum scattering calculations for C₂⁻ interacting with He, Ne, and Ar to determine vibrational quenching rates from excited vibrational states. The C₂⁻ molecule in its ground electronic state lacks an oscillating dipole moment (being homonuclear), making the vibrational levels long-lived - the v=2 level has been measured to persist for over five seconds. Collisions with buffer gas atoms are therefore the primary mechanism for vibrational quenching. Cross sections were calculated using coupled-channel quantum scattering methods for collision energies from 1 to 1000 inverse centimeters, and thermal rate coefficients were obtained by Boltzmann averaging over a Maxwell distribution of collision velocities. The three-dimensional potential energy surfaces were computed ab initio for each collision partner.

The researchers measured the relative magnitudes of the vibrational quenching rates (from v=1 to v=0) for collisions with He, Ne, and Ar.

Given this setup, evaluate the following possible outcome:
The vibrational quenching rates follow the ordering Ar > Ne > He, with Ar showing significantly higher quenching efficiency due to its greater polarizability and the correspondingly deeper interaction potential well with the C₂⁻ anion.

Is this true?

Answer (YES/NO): NO